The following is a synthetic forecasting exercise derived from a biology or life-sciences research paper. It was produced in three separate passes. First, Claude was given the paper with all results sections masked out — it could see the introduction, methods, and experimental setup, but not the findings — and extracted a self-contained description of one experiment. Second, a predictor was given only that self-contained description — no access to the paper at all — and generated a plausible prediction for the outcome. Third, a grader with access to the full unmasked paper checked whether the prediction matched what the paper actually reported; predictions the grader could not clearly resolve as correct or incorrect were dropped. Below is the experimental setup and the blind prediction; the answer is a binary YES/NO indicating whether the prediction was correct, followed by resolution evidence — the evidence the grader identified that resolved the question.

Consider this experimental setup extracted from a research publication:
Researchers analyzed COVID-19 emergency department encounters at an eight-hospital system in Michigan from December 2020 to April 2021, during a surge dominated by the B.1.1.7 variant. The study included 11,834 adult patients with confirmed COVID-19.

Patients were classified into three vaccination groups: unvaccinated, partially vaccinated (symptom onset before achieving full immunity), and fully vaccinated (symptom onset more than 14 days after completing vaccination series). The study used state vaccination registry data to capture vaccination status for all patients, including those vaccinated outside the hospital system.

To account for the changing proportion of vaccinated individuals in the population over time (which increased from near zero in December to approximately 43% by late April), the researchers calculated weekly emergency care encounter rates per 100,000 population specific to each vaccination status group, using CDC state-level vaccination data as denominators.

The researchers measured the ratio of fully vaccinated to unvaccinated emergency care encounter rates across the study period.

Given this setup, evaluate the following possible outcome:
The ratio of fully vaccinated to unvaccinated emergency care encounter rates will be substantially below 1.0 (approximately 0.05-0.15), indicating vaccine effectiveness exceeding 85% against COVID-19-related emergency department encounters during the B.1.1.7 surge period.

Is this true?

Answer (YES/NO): NO